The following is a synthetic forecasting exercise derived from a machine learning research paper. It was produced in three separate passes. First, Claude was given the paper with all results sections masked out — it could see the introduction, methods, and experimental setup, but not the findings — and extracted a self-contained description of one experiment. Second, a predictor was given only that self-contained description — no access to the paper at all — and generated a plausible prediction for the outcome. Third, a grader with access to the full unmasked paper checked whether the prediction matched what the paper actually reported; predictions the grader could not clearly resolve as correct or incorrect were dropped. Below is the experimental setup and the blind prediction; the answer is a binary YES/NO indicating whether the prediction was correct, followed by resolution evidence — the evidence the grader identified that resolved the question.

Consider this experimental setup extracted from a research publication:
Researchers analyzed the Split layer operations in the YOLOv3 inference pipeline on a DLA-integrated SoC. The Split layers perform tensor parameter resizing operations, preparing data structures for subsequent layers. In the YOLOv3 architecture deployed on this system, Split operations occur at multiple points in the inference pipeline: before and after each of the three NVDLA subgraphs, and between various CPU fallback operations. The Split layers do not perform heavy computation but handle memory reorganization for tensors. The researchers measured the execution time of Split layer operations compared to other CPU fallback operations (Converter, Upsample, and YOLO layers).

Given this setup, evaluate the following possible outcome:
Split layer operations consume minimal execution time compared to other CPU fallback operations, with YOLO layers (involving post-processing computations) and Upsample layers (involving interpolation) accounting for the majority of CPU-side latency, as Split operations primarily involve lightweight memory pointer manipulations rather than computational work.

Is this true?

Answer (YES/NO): YES